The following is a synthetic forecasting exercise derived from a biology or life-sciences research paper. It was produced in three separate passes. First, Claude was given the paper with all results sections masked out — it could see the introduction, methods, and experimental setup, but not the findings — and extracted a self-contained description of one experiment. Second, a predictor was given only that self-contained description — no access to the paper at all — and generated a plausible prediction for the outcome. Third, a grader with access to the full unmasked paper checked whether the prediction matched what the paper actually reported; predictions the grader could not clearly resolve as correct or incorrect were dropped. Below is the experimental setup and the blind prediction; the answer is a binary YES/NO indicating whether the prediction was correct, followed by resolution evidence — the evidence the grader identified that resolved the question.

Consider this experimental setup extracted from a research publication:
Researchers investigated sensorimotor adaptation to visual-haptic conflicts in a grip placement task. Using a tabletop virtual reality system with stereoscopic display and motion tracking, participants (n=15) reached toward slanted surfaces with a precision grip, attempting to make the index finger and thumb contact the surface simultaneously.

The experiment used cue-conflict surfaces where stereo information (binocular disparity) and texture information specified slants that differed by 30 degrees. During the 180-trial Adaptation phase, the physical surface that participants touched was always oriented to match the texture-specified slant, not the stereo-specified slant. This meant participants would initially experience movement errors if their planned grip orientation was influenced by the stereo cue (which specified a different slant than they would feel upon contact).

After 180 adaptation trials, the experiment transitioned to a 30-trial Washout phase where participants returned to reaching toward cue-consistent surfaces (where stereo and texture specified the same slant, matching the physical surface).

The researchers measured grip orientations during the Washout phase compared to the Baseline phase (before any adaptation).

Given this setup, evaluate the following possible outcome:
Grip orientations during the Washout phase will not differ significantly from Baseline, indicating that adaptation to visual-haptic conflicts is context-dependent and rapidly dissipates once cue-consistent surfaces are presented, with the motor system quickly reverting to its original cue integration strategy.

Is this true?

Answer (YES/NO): NO